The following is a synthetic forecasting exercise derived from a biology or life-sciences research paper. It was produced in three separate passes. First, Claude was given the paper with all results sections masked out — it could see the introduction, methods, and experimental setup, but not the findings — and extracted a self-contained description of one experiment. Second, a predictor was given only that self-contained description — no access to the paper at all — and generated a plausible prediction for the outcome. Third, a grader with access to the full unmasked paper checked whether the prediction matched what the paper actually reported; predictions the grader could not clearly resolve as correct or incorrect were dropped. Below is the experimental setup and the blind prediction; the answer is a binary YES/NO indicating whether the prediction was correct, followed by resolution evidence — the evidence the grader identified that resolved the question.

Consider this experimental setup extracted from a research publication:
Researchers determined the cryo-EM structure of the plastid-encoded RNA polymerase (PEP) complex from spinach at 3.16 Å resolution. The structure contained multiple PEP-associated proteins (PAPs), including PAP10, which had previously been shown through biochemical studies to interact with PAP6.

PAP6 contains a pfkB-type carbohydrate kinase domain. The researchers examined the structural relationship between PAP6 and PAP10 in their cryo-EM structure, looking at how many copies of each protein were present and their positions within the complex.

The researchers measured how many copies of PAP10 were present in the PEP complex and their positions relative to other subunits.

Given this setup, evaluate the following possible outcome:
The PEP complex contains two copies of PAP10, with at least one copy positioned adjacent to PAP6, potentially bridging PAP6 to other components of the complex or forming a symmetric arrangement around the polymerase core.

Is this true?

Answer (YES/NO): YES